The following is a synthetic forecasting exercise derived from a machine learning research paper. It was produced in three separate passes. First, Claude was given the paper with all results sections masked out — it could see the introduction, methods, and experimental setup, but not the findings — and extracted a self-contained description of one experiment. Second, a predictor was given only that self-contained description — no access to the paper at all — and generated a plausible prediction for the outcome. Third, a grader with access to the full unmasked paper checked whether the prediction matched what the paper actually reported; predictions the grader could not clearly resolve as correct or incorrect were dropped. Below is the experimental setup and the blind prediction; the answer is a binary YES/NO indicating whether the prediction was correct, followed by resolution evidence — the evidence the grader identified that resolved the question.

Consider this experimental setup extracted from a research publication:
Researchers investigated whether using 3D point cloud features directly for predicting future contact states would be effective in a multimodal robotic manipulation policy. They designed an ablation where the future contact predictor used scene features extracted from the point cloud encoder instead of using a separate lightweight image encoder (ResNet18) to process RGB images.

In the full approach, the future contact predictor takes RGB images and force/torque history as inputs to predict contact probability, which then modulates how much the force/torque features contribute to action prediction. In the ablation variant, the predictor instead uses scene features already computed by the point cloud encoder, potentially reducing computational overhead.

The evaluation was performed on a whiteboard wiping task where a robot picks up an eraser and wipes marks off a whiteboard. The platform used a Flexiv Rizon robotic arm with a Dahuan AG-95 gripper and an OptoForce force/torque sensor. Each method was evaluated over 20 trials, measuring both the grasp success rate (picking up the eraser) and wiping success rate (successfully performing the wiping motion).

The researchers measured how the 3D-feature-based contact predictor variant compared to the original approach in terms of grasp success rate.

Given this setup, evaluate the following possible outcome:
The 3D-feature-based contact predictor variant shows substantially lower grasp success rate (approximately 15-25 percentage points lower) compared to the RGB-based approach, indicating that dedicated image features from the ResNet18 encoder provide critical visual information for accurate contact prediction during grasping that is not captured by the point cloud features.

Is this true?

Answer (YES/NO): NO